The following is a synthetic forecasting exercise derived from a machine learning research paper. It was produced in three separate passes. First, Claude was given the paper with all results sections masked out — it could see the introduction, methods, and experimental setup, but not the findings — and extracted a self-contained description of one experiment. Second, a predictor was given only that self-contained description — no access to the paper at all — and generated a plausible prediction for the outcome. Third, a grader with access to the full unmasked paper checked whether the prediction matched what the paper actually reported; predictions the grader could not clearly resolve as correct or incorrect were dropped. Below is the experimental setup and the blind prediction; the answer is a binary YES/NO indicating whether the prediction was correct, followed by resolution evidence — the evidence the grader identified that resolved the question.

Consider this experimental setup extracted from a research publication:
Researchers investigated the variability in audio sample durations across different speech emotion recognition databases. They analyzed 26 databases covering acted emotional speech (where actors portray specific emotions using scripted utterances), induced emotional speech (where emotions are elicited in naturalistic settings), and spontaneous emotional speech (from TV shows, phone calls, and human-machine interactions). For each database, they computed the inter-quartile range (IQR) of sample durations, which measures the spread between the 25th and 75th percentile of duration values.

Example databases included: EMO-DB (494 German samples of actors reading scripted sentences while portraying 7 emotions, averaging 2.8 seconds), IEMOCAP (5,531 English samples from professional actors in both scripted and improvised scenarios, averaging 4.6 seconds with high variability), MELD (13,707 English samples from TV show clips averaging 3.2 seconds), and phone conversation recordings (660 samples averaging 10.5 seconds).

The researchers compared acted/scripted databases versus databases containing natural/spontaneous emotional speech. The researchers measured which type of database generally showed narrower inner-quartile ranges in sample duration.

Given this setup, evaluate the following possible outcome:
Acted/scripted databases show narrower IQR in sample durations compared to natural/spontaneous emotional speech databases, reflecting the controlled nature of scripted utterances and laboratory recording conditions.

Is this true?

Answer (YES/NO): YES